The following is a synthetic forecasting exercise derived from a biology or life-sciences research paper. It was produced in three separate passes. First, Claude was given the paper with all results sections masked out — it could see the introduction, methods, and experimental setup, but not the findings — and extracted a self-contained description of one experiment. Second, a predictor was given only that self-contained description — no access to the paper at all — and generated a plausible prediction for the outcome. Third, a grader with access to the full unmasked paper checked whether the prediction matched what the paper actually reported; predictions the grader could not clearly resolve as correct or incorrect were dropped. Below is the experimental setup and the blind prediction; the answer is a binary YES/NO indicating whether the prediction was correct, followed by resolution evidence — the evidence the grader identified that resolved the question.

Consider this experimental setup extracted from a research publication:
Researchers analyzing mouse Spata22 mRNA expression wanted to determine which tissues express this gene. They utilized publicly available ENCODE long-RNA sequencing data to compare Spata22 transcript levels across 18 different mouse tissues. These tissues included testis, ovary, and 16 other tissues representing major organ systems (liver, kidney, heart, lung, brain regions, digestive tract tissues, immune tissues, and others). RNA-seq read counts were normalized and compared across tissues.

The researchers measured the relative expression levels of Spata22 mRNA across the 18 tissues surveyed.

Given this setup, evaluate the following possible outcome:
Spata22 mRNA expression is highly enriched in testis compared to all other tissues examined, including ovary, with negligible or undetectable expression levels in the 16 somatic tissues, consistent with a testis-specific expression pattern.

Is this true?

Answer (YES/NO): YES